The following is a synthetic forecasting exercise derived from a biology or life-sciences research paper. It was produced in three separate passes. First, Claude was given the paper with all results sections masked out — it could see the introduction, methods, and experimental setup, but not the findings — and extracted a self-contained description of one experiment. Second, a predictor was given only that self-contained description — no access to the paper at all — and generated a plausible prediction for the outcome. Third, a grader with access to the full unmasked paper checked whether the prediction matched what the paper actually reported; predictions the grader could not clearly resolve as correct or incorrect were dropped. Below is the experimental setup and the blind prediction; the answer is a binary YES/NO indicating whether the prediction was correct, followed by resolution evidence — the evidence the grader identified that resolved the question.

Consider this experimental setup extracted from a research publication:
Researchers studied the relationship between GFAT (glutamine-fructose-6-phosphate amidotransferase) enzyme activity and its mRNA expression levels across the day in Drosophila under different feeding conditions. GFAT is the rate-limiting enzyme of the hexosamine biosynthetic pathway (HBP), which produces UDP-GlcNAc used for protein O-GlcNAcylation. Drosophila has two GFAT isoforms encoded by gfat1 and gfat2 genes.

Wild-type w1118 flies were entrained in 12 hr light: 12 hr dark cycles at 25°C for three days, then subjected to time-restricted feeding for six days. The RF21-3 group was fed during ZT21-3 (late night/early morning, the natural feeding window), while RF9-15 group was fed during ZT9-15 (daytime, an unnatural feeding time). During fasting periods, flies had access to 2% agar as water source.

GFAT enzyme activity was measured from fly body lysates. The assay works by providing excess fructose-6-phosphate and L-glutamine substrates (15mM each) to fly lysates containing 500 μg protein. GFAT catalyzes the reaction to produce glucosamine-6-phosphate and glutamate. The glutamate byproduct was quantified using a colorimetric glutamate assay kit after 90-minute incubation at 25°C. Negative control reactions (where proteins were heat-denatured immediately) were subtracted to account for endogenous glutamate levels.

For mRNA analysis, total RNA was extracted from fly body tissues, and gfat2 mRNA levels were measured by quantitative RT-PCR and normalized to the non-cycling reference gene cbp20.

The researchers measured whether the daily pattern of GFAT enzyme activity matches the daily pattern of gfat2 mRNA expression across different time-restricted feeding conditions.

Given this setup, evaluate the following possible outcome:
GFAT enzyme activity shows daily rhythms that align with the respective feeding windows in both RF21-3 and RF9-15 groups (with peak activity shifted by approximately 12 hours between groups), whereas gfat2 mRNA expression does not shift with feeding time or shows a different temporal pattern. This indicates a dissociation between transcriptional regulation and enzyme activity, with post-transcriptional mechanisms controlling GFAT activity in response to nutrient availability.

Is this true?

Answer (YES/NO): NO